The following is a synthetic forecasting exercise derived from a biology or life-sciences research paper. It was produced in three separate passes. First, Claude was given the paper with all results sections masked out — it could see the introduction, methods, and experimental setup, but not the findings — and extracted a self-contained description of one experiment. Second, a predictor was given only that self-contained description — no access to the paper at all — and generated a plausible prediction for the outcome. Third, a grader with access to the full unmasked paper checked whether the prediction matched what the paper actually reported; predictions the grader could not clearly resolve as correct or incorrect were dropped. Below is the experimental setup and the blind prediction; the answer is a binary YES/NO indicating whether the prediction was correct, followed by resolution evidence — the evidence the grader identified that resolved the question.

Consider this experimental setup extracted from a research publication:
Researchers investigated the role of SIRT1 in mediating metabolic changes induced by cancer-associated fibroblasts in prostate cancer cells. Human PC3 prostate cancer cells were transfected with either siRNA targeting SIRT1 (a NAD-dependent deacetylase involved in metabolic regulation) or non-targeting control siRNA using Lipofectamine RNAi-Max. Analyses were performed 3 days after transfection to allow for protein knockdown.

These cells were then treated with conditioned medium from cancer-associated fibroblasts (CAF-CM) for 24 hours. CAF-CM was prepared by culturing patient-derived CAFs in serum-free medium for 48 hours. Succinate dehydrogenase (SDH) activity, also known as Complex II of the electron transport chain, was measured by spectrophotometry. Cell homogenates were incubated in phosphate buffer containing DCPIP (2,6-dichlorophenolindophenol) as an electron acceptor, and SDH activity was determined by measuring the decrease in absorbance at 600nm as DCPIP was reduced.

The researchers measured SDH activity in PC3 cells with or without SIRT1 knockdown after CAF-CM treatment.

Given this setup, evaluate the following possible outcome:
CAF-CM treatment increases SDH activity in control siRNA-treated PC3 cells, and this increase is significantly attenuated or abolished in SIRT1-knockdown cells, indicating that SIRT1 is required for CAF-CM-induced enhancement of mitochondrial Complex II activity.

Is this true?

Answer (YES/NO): NO